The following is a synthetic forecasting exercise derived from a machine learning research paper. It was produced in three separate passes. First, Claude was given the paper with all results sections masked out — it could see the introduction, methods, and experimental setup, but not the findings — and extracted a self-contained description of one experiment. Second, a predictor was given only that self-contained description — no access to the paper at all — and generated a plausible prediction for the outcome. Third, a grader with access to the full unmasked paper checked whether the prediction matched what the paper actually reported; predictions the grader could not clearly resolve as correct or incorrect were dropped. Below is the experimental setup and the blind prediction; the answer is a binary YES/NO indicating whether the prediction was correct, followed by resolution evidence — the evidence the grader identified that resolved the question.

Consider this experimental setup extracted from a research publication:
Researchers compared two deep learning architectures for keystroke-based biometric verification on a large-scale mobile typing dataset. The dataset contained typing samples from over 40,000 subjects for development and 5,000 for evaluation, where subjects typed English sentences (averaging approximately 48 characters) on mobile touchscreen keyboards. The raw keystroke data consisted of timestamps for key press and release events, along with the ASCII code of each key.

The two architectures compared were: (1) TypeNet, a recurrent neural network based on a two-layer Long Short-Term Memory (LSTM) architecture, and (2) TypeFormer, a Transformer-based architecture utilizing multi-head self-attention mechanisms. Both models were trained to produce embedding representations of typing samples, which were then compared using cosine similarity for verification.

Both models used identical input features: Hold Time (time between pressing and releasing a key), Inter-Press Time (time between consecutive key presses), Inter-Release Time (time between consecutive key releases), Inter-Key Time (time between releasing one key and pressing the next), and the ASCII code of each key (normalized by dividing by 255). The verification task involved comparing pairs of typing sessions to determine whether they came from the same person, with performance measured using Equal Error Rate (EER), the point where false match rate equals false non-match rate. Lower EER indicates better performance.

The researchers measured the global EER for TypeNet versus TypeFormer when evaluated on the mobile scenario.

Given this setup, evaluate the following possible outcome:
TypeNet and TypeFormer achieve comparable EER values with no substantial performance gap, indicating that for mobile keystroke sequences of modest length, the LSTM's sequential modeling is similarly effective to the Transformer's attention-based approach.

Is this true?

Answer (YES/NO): NO